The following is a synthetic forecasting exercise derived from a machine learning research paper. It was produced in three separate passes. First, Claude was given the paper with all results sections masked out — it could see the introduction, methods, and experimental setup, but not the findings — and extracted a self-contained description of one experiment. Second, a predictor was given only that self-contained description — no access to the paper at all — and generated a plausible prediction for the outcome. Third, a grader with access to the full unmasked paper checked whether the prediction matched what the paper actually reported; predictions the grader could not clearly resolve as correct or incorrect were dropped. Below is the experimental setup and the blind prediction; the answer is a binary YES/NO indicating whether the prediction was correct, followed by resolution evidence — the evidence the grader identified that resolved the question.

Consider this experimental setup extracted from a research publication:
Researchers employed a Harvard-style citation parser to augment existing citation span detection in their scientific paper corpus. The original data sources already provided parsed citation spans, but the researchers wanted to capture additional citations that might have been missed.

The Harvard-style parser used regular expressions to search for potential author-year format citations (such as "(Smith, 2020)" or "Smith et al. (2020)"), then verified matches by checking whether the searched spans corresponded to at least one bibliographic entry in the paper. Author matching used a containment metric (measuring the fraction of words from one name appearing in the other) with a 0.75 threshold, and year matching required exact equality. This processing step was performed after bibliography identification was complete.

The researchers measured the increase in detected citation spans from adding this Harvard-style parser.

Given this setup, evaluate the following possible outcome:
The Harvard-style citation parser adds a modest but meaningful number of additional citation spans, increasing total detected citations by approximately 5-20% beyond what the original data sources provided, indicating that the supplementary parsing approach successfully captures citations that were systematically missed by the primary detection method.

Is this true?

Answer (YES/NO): NO